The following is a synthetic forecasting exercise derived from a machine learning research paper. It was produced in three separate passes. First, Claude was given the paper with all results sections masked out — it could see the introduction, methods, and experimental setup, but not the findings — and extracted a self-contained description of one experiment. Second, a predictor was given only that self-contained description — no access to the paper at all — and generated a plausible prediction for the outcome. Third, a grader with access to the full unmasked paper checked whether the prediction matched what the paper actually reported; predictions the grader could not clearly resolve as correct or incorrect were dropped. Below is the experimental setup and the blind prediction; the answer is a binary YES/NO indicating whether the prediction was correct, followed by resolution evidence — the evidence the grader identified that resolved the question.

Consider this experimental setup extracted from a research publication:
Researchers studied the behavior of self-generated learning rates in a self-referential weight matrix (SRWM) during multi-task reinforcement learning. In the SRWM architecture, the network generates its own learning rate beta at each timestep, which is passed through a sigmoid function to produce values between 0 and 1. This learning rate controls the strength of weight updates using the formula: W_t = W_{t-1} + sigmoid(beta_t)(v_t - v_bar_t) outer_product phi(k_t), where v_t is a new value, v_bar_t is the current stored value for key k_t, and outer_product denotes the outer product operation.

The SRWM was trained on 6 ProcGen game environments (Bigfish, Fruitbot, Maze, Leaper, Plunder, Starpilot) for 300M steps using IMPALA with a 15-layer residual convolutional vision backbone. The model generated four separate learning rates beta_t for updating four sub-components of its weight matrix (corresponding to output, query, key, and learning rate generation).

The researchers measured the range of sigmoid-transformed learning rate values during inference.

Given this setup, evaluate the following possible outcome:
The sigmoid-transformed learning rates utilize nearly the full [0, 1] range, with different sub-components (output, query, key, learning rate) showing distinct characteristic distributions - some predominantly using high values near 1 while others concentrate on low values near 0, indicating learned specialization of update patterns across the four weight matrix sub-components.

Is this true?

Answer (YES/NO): NO